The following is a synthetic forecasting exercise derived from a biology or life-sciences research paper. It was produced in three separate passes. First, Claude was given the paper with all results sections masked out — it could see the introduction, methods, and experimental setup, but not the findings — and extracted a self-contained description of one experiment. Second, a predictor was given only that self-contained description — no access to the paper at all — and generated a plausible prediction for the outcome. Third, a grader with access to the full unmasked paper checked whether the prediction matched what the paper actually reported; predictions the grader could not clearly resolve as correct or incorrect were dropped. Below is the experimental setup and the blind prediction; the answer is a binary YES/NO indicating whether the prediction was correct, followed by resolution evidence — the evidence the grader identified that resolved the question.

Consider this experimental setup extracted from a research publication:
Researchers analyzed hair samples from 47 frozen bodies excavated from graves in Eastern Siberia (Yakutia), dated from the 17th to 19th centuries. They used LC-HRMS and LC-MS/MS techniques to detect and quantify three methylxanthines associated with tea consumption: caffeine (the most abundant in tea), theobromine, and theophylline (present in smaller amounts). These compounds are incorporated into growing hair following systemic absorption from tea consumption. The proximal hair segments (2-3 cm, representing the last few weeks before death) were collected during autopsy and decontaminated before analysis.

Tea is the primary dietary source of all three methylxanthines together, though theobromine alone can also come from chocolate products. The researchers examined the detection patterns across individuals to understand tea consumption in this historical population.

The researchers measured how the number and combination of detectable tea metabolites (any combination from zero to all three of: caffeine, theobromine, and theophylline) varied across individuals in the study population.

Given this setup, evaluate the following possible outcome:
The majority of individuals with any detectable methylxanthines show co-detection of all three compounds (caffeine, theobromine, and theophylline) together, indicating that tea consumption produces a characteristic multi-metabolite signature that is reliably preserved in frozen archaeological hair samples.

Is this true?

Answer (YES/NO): NO